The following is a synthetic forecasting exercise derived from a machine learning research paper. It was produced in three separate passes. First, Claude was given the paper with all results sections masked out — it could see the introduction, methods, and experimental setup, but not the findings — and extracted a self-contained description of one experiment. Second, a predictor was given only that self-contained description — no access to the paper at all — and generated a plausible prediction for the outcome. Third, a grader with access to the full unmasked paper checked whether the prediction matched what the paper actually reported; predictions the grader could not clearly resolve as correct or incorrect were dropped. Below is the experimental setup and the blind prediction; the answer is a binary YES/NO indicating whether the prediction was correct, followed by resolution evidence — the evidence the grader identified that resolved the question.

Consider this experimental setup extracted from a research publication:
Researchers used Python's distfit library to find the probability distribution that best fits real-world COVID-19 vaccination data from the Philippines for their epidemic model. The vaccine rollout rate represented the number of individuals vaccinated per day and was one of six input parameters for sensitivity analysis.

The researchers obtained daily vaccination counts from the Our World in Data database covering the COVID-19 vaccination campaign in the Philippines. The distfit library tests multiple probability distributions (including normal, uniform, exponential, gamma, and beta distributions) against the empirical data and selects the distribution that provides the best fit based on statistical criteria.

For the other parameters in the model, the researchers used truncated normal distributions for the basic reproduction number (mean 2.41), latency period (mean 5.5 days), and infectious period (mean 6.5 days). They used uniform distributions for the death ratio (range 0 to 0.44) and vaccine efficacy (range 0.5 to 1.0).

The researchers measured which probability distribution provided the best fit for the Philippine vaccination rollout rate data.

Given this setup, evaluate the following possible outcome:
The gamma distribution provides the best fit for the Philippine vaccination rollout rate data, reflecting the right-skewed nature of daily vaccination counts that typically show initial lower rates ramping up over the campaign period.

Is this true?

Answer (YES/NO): NO